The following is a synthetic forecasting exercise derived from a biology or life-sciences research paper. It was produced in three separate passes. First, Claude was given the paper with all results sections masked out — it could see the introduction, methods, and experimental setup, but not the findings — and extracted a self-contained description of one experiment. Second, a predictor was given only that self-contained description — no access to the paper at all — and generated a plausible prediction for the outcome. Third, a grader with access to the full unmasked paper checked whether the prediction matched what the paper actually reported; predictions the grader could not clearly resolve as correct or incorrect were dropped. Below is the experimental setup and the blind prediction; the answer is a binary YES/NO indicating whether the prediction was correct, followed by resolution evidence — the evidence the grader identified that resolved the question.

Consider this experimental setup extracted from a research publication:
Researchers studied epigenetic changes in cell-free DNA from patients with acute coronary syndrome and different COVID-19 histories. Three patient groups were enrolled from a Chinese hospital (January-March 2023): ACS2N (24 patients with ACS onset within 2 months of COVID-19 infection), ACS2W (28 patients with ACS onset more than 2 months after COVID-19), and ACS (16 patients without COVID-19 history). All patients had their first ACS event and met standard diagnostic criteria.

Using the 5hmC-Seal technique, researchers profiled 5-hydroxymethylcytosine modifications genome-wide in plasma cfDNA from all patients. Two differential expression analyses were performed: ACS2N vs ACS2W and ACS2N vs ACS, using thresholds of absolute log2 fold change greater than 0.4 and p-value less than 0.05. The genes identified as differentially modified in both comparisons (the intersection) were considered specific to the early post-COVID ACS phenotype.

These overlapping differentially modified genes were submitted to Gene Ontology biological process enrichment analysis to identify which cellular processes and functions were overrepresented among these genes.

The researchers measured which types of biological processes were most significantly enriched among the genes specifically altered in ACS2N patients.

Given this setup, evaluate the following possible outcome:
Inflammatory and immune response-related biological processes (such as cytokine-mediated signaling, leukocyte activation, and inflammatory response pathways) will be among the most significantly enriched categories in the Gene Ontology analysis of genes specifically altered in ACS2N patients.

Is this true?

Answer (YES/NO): YES